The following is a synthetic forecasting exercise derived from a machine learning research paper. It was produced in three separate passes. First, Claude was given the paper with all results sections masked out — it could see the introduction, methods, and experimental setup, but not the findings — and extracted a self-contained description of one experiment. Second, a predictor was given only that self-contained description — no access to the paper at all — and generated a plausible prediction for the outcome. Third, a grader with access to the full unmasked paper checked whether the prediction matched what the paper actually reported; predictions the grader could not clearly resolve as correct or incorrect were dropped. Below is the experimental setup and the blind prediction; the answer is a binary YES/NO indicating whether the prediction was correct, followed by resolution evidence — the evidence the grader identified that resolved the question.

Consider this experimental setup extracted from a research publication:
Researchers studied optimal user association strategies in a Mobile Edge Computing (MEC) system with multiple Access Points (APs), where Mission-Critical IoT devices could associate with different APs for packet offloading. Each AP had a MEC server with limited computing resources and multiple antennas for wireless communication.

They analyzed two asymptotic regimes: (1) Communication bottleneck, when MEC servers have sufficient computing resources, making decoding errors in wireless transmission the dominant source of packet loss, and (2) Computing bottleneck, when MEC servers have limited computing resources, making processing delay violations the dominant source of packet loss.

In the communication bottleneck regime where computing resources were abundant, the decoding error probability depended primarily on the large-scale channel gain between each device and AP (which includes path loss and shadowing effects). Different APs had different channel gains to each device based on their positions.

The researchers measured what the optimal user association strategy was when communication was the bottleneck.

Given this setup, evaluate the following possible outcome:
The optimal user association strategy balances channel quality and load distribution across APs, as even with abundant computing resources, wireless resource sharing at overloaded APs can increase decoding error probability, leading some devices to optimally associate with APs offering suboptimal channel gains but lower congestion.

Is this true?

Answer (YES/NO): NO